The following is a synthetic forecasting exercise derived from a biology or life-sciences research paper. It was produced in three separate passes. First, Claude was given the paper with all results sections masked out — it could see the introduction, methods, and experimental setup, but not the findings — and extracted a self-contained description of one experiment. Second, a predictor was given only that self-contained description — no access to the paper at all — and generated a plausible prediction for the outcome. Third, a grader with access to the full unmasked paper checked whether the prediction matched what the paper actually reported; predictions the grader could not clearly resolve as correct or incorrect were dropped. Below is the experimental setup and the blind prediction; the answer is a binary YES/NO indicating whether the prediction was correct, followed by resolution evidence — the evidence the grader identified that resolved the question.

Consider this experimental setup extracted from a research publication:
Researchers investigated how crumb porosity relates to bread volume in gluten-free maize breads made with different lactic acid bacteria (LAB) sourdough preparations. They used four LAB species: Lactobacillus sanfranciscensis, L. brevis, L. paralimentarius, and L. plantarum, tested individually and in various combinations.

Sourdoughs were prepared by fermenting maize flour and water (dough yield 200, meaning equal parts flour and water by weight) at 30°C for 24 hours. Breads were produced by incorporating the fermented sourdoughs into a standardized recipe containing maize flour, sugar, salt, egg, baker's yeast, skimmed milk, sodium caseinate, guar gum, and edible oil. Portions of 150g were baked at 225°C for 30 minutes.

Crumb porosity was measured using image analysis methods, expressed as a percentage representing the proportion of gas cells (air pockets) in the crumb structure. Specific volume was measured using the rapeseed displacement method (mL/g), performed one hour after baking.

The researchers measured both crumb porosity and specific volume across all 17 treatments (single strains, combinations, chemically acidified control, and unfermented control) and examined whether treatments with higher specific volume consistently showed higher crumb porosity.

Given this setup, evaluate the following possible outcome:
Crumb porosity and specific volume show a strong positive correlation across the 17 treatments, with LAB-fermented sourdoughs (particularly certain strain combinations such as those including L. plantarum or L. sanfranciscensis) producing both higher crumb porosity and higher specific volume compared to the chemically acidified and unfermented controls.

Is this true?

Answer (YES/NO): NO